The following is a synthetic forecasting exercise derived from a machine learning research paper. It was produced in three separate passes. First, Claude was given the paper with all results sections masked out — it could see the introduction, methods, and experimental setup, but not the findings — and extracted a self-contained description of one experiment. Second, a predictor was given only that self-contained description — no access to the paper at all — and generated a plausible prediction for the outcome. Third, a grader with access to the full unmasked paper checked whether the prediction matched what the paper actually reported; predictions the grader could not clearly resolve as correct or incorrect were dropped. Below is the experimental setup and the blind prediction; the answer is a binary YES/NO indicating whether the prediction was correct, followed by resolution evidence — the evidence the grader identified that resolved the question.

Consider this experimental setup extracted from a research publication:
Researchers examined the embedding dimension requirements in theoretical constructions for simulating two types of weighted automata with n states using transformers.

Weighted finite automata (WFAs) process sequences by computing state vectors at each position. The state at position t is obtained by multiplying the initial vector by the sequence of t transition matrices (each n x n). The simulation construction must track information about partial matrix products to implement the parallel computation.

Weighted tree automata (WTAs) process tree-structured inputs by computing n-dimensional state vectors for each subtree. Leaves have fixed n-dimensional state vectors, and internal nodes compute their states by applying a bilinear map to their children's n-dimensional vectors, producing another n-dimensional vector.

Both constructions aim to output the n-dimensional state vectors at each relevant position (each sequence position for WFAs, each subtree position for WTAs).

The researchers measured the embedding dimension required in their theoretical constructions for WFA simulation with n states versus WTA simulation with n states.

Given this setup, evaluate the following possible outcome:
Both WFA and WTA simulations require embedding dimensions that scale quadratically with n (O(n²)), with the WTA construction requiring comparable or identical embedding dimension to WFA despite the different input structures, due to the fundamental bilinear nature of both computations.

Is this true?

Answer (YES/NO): NO